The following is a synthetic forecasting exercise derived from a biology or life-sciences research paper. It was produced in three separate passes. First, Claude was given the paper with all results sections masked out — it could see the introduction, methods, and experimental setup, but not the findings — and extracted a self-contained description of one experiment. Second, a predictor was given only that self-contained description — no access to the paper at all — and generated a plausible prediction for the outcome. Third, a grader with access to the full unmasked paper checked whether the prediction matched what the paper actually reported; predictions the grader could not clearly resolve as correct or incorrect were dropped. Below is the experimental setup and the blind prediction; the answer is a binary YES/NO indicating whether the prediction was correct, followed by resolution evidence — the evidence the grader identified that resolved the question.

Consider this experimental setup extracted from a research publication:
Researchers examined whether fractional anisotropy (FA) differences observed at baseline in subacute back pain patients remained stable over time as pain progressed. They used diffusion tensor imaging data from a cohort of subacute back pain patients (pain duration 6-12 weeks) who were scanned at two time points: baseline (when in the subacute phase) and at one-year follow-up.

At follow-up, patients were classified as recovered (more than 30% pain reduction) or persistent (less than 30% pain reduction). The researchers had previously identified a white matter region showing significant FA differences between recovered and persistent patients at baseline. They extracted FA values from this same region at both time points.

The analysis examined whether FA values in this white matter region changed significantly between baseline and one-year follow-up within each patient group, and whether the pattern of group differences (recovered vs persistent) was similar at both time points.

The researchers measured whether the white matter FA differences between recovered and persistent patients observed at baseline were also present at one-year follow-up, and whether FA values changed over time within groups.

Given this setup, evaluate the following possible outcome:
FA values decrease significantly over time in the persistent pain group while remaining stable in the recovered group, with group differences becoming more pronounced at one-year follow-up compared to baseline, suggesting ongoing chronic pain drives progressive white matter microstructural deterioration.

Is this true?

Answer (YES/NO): NO